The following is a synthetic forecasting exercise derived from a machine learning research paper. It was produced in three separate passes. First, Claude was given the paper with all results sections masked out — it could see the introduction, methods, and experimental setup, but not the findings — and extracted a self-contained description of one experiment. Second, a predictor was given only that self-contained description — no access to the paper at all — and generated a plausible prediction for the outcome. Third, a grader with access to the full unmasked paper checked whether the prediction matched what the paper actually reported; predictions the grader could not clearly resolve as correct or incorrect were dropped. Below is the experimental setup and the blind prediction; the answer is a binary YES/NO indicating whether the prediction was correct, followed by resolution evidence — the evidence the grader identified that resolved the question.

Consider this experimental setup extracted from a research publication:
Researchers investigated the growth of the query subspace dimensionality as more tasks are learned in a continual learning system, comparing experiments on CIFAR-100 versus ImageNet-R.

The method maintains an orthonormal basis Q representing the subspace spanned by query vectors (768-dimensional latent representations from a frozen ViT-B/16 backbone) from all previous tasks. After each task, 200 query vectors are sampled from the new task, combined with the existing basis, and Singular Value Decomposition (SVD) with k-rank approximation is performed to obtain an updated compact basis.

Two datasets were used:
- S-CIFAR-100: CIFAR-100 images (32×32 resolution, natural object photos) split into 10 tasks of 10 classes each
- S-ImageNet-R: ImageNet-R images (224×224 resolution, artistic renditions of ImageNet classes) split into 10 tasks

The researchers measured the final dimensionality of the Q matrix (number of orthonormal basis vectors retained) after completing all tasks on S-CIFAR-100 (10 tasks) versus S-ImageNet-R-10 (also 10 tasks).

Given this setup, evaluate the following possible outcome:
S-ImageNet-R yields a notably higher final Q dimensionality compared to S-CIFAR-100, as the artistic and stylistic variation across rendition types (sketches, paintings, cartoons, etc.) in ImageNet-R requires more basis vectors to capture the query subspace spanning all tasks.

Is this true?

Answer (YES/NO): NO